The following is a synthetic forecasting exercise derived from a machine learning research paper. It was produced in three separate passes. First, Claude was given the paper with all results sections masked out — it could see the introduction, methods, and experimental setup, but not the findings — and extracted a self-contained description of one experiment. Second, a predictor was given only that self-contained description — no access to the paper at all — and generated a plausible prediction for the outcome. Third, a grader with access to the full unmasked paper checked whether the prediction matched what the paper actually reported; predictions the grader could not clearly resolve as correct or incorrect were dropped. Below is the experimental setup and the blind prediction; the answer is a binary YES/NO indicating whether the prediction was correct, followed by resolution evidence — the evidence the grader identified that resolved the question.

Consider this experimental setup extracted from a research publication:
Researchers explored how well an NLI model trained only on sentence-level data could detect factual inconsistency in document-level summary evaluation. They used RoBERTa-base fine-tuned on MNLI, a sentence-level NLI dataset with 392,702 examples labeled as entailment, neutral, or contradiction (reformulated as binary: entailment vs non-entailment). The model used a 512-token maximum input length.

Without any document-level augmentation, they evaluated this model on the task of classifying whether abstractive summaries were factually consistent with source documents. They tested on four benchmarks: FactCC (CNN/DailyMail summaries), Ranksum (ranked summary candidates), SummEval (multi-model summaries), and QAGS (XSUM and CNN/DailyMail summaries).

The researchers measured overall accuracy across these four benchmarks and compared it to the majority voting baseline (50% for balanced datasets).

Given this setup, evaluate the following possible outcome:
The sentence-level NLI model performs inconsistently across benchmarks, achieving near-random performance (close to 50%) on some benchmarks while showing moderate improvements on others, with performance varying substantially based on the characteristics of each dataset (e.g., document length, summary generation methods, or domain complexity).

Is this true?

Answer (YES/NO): YES